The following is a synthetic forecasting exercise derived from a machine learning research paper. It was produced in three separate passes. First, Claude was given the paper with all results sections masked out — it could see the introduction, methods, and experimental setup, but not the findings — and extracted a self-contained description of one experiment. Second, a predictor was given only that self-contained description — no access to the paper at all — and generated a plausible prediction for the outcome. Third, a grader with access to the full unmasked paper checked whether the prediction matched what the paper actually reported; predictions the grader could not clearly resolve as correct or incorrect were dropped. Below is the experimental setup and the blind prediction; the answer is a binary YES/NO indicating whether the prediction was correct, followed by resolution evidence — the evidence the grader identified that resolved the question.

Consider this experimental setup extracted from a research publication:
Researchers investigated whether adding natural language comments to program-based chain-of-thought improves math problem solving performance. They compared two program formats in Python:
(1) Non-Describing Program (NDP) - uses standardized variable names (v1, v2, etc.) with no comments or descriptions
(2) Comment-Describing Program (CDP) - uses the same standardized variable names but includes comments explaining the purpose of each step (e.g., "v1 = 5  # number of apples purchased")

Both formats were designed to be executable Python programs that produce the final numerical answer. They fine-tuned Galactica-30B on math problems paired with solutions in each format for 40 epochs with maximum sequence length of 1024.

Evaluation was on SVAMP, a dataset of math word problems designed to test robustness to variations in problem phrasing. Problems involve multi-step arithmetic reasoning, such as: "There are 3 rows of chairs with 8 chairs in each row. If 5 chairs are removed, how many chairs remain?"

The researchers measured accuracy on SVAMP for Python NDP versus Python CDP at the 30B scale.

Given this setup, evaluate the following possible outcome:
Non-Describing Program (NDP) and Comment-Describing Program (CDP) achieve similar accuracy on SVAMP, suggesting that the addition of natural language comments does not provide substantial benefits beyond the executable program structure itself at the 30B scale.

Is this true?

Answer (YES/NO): NO